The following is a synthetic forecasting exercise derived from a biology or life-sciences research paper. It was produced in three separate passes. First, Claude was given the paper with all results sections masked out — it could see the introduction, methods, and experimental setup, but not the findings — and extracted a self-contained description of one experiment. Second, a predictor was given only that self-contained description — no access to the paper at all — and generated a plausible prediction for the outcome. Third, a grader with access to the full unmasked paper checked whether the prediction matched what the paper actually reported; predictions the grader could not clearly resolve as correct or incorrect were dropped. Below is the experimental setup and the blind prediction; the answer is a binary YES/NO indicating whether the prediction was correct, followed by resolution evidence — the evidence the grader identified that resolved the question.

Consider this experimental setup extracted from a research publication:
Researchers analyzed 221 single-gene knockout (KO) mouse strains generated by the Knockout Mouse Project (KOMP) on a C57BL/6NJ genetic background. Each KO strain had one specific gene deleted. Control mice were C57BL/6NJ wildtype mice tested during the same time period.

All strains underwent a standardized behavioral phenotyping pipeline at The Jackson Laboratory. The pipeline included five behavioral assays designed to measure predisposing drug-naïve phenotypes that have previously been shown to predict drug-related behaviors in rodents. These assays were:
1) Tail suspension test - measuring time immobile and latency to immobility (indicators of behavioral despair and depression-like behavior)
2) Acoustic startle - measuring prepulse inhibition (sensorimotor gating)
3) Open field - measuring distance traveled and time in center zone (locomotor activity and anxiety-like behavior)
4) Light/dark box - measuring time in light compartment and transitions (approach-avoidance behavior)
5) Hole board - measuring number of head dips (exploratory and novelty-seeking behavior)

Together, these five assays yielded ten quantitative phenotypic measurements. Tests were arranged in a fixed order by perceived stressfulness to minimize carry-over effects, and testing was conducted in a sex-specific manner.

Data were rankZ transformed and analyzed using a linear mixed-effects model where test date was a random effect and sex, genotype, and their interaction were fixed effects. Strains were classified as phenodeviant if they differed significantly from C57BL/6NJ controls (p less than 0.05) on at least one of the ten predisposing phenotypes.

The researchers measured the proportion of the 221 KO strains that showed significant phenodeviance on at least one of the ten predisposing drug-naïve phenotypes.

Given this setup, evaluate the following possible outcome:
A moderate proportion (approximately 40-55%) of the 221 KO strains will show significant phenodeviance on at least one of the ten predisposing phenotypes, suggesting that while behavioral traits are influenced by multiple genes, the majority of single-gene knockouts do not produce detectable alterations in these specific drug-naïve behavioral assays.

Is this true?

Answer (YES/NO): NO